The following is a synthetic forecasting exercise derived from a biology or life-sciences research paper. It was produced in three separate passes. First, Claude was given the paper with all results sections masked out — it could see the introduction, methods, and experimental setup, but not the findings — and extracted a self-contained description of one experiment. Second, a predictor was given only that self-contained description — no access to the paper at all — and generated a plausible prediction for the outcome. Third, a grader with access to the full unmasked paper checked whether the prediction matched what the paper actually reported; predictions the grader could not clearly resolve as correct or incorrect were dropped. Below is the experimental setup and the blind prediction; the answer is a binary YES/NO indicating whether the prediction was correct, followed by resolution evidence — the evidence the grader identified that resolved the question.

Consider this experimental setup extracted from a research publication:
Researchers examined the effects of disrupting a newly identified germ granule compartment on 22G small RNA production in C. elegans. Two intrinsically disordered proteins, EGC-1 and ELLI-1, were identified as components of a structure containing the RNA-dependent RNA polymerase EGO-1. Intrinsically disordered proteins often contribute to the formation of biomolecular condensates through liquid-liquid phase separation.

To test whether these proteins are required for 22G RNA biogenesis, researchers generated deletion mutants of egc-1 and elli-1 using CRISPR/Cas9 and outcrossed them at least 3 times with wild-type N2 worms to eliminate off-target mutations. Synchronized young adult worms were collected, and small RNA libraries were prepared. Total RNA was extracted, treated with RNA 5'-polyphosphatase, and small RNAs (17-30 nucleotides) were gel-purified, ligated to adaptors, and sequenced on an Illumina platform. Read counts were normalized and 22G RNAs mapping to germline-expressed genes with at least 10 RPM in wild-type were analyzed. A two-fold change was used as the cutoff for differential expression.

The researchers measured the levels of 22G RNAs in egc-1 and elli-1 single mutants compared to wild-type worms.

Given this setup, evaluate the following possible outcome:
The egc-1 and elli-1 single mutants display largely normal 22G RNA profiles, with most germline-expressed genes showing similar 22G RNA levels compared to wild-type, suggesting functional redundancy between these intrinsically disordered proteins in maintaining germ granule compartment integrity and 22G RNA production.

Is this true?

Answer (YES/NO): NO